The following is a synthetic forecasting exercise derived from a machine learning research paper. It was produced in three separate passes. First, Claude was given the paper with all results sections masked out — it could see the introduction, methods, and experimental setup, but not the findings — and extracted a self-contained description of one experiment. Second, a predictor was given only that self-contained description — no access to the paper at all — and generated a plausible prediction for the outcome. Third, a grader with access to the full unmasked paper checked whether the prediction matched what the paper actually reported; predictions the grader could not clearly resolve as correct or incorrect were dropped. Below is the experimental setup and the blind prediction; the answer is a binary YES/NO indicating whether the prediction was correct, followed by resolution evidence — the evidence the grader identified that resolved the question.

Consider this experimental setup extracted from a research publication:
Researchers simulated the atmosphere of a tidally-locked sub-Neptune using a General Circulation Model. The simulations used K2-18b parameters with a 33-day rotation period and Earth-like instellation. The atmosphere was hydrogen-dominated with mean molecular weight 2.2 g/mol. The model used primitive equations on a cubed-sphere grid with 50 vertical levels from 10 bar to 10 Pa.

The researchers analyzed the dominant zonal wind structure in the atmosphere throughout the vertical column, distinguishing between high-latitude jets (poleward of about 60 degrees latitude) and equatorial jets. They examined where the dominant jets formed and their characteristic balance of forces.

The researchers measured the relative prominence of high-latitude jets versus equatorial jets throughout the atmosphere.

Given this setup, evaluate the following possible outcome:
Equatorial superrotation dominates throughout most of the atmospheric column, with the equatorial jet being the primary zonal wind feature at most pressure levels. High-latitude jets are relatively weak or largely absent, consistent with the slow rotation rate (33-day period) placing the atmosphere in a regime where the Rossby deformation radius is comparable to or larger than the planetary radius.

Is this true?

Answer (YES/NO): NO